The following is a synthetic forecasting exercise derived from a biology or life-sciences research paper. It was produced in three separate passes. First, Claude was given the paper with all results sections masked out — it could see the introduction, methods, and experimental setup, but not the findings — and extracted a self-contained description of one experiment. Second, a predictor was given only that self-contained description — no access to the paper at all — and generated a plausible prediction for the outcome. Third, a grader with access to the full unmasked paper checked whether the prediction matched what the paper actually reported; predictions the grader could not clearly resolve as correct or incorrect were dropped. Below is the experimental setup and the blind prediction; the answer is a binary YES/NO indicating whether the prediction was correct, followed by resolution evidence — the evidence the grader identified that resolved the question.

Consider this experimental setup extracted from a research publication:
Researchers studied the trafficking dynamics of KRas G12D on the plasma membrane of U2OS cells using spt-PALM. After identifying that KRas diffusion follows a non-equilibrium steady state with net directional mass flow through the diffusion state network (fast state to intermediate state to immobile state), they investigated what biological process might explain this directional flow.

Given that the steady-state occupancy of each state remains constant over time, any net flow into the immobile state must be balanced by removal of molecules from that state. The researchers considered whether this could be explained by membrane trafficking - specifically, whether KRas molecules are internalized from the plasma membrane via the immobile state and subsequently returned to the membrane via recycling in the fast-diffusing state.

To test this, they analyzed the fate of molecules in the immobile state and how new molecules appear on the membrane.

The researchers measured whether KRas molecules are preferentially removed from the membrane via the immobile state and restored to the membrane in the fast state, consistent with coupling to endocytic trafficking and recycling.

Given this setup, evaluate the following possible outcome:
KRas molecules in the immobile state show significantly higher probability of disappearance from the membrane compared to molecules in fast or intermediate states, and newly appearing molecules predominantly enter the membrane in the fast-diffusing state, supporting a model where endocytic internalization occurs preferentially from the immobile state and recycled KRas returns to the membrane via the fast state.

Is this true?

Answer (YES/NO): YES